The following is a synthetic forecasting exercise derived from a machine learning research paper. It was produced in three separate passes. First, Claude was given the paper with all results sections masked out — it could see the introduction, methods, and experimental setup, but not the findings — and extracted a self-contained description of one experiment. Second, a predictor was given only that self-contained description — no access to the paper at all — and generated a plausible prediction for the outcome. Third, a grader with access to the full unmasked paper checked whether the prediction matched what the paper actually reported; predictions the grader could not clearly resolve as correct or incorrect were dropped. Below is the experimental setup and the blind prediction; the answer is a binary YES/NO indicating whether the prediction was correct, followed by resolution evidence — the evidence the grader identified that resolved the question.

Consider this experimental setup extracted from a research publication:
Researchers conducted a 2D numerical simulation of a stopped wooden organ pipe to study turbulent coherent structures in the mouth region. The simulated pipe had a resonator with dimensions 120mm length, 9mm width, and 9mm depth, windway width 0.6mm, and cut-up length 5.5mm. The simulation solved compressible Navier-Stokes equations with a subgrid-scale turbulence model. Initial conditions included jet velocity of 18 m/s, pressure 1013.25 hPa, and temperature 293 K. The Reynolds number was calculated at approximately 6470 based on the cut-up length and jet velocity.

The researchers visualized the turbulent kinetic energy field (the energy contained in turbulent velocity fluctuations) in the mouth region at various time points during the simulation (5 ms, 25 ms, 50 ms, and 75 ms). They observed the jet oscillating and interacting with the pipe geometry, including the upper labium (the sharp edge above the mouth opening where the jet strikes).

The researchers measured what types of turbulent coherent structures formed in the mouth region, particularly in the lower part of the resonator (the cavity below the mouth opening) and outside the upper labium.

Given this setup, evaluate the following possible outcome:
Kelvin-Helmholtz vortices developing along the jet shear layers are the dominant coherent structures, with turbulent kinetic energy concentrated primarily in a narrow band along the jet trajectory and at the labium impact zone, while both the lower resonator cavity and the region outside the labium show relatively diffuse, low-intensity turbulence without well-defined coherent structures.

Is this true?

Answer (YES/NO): NO